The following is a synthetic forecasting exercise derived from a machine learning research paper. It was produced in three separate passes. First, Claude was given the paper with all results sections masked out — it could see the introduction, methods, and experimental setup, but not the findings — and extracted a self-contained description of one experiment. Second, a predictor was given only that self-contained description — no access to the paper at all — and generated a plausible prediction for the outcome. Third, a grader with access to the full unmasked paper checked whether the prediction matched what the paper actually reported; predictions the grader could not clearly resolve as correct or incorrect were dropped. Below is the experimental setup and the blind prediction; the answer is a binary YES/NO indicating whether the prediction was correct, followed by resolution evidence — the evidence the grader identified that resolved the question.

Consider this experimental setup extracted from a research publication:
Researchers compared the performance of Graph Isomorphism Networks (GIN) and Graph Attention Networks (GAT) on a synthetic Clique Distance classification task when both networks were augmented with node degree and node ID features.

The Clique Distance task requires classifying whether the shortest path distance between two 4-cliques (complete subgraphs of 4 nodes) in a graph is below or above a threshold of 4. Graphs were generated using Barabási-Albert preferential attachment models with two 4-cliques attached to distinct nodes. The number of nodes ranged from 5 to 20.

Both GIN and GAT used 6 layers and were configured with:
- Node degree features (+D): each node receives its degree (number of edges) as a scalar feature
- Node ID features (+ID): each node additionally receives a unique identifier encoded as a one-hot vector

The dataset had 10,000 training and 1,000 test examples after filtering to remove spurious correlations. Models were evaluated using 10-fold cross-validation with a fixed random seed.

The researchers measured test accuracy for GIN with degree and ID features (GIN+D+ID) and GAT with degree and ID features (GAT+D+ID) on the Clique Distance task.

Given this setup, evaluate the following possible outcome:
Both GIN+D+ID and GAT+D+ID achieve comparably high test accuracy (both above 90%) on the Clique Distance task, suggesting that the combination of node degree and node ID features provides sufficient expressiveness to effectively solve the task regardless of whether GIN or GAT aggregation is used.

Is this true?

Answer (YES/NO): YES